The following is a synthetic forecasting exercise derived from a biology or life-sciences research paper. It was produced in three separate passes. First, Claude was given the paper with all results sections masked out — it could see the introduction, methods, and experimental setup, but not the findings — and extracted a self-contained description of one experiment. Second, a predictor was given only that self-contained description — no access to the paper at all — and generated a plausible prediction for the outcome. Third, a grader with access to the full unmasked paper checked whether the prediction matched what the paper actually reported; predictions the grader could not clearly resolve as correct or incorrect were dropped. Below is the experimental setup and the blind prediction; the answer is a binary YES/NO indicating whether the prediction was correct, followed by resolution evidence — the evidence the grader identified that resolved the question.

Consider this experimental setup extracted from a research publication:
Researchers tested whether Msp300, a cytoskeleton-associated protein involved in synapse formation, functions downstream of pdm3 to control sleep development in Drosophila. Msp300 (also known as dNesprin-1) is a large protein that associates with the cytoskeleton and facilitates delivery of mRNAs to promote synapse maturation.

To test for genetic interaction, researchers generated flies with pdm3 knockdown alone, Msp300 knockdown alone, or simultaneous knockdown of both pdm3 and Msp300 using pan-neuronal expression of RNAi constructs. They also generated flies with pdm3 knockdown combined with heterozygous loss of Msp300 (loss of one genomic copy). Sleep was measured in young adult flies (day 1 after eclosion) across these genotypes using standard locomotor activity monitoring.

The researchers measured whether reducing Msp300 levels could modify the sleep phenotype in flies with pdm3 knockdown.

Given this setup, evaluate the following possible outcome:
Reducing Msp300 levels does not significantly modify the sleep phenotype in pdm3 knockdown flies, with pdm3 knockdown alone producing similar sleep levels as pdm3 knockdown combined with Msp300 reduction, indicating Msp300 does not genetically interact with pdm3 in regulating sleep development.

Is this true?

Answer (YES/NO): NO